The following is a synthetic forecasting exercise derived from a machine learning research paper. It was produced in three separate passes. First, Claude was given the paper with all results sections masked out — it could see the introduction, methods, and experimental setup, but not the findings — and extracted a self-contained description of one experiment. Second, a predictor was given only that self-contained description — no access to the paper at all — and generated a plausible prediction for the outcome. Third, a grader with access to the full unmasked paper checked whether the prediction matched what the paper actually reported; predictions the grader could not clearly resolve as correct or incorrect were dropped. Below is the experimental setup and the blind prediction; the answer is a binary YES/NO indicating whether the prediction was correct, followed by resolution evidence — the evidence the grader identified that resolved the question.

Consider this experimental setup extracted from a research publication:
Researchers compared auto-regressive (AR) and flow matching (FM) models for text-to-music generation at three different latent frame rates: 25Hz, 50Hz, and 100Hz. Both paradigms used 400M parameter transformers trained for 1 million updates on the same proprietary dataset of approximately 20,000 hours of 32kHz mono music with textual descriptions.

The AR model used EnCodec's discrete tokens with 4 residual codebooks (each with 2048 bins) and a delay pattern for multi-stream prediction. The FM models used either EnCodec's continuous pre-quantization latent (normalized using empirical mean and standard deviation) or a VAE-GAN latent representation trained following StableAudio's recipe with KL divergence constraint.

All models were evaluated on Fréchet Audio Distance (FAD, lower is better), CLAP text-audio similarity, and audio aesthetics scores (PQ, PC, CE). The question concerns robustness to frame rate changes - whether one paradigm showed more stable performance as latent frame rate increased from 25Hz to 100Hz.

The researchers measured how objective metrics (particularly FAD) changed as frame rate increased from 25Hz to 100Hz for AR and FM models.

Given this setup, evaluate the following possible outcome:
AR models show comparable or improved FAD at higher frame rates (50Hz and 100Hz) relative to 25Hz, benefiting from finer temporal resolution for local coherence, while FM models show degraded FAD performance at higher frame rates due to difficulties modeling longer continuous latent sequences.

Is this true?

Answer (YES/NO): NO